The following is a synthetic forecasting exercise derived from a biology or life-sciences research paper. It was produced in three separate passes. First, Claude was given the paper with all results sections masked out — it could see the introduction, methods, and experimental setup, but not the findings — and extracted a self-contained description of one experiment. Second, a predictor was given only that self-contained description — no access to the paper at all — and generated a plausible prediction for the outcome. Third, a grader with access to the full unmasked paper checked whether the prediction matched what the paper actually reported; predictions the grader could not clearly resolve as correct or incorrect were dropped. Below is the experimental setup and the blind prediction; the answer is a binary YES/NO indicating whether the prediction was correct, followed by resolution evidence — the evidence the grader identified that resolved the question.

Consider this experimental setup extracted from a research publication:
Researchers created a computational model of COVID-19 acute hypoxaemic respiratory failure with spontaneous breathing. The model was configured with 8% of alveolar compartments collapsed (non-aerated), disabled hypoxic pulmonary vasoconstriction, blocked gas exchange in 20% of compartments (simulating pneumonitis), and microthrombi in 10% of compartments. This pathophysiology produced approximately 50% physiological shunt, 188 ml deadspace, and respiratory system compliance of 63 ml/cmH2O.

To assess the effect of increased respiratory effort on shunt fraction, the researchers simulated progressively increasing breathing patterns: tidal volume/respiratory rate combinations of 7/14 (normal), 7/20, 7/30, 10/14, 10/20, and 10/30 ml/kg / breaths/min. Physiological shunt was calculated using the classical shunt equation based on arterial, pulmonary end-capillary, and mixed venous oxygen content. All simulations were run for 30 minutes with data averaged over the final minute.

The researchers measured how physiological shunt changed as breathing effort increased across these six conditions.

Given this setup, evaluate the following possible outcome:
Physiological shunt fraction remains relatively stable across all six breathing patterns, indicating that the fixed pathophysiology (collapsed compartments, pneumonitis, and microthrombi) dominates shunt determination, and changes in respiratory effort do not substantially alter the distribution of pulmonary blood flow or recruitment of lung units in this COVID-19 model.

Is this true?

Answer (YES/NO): NO